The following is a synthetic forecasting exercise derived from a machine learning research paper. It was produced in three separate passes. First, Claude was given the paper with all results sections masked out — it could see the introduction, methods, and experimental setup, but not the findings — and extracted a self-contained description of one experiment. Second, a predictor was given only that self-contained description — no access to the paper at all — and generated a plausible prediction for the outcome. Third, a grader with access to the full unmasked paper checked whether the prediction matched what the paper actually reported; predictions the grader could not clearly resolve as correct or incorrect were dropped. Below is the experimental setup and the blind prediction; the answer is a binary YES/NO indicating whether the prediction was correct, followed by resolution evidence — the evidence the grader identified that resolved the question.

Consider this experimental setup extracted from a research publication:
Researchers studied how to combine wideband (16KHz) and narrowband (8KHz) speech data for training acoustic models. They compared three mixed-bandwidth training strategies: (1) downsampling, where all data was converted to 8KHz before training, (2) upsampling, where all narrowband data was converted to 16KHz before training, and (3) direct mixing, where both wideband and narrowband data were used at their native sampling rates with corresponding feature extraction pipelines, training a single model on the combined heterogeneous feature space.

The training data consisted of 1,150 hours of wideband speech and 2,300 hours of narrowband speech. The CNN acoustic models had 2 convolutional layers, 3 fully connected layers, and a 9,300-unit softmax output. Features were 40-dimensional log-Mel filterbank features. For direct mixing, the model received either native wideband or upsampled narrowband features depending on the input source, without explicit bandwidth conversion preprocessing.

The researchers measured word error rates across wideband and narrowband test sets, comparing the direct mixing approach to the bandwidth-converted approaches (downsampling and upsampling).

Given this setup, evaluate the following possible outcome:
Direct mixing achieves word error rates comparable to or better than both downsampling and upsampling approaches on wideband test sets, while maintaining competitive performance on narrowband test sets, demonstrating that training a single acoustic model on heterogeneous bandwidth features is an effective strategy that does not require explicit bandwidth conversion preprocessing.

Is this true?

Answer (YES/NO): NO